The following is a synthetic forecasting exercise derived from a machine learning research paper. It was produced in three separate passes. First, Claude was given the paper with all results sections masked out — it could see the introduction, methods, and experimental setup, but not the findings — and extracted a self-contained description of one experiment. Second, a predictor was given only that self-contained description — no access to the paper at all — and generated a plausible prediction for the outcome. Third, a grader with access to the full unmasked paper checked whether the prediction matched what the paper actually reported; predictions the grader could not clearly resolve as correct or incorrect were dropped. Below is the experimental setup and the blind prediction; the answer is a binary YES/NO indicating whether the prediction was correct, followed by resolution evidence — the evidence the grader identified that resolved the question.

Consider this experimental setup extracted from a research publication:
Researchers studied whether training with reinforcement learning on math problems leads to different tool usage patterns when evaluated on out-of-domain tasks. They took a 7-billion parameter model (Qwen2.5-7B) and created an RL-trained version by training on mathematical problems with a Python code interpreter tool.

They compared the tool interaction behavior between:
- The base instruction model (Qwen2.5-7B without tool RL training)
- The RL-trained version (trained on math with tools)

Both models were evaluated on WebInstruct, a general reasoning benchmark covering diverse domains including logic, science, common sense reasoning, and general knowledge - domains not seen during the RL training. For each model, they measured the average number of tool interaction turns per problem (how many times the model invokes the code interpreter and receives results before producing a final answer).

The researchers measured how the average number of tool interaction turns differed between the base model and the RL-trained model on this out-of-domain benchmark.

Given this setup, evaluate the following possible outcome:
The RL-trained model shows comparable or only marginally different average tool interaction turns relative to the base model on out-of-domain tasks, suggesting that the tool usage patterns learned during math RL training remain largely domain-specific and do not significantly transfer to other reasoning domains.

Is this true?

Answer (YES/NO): NO